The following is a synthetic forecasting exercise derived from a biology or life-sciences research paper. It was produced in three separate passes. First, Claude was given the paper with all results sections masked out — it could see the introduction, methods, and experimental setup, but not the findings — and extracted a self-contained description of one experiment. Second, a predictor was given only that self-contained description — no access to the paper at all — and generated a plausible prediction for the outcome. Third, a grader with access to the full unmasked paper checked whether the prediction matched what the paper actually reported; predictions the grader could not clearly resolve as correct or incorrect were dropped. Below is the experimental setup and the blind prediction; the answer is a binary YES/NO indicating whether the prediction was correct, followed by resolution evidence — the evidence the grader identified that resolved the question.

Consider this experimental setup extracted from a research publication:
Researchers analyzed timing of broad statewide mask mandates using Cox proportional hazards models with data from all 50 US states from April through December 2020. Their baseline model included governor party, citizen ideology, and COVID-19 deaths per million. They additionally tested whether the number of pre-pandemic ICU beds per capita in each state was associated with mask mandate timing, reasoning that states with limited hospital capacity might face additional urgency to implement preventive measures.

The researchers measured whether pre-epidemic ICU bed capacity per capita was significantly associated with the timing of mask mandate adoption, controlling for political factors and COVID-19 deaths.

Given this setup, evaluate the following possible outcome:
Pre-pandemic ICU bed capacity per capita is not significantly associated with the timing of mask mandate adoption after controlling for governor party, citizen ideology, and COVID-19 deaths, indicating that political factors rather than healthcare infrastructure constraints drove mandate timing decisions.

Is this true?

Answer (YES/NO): YES